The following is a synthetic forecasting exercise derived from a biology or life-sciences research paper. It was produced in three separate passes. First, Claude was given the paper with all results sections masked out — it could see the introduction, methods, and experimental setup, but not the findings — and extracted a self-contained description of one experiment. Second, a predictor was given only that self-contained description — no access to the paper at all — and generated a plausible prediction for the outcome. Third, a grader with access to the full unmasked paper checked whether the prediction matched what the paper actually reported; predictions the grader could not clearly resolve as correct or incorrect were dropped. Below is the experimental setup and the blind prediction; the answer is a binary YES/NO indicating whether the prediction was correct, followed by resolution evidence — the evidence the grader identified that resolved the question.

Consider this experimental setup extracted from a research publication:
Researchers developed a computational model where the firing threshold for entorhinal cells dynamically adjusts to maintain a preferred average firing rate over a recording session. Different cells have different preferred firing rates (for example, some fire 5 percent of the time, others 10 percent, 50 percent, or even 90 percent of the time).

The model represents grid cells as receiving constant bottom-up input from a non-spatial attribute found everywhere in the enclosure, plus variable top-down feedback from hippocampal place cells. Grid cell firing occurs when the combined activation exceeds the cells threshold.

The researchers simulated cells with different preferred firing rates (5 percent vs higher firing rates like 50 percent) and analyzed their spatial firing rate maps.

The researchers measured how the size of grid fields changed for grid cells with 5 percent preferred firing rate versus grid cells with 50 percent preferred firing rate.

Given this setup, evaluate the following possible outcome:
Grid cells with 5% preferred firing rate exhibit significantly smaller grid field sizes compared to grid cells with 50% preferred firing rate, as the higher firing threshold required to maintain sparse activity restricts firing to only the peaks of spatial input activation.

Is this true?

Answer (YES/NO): YES